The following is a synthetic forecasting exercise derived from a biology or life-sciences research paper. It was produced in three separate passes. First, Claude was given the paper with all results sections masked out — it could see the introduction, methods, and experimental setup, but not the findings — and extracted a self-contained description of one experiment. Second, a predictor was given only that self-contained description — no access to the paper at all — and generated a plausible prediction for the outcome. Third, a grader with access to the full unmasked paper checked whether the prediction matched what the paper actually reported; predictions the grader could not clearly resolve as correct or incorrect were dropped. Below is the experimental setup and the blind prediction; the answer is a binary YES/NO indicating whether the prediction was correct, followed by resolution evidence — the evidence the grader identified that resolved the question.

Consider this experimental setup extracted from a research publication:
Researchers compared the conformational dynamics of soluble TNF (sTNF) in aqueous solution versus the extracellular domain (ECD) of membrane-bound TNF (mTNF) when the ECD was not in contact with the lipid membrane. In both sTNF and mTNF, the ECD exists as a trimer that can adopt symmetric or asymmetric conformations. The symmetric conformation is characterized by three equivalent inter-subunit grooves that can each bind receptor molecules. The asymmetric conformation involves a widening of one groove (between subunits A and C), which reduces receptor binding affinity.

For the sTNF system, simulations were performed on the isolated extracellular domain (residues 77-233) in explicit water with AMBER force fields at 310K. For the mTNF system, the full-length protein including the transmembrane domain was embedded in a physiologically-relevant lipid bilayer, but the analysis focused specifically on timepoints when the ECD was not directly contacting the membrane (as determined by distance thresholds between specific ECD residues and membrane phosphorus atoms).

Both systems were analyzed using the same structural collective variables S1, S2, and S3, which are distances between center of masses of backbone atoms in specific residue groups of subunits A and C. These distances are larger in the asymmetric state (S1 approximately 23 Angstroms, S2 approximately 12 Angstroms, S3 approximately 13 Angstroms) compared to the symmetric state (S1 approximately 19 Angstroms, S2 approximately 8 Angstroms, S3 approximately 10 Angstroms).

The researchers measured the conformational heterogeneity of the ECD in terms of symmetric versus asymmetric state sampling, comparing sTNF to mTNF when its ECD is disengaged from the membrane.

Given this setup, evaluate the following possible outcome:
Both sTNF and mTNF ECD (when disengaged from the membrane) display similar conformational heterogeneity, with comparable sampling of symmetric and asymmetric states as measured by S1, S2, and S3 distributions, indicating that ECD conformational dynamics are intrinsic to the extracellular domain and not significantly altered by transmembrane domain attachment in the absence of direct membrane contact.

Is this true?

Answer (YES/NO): YES